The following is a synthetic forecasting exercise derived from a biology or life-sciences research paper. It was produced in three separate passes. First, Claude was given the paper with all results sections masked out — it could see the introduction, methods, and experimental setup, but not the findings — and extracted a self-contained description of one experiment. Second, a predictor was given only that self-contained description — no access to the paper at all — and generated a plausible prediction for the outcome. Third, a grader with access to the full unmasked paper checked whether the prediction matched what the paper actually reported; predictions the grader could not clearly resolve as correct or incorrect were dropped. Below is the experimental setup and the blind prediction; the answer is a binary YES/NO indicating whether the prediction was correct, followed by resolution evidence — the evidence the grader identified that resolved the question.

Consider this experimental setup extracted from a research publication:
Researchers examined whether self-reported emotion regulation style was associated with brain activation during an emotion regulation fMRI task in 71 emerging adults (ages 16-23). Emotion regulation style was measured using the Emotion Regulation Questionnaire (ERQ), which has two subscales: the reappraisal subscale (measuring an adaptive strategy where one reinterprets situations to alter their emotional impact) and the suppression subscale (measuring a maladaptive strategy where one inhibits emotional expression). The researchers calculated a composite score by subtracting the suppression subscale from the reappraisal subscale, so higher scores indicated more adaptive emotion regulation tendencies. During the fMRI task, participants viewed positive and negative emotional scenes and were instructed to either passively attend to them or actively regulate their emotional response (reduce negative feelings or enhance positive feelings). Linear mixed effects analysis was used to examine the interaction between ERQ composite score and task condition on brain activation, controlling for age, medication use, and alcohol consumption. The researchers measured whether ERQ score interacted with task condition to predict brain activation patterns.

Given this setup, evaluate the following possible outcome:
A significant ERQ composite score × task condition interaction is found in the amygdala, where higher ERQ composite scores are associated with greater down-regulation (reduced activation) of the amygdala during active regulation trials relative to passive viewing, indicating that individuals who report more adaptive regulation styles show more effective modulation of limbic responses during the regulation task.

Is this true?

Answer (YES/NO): NO